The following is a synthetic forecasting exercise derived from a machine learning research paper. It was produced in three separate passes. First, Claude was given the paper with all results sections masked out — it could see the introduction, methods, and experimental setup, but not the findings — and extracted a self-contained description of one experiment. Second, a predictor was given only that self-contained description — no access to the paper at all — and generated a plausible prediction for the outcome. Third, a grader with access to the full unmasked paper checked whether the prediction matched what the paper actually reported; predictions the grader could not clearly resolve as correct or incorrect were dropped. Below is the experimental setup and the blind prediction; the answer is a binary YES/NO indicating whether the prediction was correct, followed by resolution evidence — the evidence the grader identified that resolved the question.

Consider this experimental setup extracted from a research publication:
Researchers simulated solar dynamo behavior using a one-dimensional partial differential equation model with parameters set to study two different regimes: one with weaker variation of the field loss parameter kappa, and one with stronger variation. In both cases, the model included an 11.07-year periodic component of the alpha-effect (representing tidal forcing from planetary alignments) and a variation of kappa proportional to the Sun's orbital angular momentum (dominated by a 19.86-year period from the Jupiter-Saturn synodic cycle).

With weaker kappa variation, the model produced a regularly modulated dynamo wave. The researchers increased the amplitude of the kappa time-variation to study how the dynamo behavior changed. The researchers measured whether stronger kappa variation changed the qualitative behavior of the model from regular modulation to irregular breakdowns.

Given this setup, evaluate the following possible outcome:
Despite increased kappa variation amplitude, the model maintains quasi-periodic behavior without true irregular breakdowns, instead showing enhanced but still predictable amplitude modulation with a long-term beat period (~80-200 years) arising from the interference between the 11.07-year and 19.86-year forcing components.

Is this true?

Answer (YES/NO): NO